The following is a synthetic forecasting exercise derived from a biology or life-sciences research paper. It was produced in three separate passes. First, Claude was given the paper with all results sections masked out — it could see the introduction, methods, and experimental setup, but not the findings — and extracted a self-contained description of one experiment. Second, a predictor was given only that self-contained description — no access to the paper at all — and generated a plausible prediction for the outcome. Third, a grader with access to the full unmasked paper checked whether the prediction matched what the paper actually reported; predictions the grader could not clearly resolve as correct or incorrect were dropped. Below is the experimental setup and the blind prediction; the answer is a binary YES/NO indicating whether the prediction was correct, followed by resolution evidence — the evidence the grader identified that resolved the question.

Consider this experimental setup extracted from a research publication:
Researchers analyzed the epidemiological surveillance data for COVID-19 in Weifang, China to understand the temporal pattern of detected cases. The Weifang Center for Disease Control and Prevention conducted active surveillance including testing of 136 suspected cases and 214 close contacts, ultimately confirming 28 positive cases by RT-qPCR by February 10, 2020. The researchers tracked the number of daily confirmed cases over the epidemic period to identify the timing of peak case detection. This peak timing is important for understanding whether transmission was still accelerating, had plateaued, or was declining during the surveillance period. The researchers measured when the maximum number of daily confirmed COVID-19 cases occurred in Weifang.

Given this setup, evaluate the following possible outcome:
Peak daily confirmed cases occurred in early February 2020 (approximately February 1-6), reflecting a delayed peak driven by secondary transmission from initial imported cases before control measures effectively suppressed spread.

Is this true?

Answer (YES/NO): YES